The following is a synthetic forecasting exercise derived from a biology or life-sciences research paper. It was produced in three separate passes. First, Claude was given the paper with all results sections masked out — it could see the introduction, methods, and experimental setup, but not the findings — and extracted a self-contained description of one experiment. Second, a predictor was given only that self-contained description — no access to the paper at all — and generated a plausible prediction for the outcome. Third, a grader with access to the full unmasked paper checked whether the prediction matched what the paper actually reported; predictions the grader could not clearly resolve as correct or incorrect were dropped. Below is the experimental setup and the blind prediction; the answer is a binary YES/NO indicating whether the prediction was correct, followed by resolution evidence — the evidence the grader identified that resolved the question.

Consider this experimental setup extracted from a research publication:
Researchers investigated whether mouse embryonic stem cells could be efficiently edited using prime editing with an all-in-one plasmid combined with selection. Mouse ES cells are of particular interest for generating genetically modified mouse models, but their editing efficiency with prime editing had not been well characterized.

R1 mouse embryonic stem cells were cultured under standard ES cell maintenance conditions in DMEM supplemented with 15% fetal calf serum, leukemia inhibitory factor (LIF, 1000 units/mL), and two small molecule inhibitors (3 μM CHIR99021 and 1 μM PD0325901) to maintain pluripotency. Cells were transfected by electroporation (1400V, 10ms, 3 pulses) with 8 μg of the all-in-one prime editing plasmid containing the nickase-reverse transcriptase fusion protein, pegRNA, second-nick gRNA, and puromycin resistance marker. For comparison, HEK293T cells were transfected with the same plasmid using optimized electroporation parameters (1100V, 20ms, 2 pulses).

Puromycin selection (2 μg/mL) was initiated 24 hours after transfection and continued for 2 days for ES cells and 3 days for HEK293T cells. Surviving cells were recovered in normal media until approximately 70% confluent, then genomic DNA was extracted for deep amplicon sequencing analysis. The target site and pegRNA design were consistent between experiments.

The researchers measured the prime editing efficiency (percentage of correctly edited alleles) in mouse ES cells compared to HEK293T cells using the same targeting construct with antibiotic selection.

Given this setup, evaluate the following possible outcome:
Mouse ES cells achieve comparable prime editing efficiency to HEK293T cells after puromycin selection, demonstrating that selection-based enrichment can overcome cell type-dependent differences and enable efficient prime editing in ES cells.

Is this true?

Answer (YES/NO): NO